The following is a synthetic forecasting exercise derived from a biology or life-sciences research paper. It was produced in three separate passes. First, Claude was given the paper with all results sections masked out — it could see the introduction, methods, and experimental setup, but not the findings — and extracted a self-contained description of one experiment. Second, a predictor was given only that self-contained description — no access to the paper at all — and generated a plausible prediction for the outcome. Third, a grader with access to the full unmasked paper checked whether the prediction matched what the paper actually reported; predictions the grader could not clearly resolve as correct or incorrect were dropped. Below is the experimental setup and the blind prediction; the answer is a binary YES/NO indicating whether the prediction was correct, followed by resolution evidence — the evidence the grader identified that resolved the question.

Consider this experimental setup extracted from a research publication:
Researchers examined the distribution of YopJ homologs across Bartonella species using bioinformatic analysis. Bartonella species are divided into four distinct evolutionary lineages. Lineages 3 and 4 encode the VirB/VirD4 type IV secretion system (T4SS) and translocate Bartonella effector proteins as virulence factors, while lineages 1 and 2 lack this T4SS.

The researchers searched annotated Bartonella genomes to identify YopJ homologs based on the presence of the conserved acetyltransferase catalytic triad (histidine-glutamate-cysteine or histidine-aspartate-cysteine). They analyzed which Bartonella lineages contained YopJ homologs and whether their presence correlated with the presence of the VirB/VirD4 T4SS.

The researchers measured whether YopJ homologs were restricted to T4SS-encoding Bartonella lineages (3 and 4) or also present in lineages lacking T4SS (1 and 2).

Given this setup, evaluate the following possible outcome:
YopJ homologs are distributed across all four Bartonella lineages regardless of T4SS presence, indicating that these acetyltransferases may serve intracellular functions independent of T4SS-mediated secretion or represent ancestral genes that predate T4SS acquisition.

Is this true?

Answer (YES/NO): NO